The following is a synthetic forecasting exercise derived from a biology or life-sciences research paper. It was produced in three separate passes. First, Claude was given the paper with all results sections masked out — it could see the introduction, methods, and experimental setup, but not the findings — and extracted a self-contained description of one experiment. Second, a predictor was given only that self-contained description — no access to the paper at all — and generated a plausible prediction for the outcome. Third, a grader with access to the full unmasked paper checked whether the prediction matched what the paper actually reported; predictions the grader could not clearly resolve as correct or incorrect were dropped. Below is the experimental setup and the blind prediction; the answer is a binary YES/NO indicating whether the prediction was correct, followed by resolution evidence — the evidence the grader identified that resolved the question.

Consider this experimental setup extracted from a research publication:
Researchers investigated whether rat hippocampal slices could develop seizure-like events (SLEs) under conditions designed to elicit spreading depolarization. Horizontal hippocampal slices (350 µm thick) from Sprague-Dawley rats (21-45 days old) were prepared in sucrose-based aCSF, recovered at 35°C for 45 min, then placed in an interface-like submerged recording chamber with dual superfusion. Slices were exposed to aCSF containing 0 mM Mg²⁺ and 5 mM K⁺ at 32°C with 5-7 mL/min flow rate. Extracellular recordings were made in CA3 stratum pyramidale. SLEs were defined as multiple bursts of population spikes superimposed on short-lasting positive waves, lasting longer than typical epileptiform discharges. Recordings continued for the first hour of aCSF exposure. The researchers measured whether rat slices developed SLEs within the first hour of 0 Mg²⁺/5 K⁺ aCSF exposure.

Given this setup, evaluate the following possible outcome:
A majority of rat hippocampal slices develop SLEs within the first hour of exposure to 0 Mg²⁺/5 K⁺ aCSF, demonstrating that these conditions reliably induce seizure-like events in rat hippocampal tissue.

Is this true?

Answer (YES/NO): NO